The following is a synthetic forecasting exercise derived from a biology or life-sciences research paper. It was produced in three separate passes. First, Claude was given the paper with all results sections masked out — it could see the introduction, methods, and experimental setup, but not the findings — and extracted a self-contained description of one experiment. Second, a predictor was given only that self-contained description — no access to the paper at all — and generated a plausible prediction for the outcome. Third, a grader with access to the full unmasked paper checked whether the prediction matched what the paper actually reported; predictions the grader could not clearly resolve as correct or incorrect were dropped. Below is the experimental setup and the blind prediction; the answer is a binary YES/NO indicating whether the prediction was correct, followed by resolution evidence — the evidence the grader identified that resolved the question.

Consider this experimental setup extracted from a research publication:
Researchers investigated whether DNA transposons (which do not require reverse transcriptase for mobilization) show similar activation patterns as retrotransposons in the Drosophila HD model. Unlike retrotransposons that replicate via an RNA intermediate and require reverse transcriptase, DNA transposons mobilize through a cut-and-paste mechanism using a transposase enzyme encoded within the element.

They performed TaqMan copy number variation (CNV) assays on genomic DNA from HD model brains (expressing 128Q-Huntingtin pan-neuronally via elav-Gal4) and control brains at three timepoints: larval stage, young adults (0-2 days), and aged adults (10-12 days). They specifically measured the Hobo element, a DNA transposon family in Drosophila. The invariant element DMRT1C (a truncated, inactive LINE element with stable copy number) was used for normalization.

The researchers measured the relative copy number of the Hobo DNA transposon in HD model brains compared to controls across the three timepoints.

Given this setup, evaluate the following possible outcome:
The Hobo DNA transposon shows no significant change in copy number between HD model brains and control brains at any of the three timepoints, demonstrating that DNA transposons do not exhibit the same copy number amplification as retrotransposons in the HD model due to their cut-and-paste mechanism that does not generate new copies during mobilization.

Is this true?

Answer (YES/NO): NO